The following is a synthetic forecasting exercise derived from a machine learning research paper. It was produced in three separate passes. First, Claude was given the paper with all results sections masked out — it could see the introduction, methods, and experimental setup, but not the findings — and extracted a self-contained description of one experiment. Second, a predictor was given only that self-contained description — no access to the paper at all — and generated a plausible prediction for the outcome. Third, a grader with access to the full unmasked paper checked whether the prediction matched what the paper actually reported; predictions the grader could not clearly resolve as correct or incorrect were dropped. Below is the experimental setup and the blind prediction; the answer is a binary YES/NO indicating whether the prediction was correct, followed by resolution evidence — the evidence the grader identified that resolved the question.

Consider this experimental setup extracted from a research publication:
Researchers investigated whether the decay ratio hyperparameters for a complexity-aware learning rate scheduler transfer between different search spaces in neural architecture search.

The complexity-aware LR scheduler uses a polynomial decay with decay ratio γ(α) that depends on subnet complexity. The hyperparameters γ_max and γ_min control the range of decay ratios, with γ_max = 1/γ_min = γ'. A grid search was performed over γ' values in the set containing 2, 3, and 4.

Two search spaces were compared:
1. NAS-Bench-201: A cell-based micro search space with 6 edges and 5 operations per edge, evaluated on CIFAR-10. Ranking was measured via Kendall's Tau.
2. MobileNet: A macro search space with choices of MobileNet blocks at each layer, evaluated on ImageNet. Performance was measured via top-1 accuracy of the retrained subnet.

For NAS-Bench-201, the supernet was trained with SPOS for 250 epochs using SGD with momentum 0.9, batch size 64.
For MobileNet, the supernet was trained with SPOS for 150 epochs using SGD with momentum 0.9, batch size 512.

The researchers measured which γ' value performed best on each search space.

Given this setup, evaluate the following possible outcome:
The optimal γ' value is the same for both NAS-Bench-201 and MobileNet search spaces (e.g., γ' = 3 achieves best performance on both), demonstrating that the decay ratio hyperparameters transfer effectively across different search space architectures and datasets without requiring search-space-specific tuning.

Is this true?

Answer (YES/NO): NO